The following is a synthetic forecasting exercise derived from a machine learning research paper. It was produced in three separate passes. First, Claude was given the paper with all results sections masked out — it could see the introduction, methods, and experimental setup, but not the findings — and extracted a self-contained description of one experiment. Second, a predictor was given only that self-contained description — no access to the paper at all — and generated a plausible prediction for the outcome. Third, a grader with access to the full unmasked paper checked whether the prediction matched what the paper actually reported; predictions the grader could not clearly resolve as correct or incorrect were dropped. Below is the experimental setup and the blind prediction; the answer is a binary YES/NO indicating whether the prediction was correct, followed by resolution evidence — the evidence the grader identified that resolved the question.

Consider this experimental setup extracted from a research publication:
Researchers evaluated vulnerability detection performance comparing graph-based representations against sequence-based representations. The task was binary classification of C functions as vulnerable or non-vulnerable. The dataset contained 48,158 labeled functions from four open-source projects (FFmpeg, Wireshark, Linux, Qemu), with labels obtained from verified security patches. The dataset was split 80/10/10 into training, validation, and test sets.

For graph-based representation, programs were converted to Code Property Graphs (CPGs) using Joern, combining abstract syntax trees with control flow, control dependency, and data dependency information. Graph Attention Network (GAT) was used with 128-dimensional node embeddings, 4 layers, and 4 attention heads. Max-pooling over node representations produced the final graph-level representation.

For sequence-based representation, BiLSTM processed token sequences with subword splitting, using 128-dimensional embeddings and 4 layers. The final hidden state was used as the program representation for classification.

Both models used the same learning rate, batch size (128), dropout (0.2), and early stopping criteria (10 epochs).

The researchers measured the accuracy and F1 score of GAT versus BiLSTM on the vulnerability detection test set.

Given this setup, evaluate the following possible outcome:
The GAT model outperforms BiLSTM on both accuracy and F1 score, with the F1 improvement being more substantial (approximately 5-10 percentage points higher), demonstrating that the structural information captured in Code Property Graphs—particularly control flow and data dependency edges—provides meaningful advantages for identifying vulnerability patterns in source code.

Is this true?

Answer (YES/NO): NO